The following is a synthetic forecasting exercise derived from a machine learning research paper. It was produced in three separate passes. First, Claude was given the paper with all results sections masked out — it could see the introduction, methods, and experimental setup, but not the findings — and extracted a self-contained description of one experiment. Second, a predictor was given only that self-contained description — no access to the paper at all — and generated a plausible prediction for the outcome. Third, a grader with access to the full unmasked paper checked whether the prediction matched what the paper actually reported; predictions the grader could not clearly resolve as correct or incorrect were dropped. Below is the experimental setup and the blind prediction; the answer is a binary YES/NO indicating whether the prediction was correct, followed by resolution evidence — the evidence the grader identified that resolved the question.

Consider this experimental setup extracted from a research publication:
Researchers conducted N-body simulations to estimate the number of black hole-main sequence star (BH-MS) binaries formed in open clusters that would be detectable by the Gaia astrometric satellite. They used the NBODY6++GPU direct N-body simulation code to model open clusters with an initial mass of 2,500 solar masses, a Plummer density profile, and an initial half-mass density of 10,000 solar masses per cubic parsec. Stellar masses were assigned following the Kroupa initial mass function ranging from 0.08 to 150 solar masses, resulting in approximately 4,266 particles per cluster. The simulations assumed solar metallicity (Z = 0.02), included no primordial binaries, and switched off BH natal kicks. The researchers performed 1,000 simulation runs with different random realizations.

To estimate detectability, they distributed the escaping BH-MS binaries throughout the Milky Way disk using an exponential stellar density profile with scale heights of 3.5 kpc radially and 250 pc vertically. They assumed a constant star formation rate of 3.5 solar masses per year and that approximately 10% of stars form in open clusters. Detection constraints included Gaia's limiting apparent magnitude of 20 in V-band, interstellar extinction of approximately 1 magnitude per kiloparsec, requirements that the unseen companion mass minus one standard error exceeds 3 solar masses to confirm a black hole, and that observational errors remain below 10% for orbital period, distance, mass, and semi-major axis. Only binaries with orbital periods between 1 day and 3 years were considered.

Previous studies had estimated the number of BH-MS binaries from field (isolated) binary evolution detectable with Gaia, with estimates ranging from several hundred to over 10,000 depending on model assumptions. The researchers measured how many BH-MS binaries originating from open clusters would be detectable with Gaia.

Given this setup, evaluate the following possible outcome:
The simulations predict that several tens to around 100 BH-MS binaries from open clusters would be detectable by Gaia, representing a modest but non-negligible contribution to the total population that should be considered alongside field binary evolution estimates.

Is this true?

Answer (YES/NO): NO